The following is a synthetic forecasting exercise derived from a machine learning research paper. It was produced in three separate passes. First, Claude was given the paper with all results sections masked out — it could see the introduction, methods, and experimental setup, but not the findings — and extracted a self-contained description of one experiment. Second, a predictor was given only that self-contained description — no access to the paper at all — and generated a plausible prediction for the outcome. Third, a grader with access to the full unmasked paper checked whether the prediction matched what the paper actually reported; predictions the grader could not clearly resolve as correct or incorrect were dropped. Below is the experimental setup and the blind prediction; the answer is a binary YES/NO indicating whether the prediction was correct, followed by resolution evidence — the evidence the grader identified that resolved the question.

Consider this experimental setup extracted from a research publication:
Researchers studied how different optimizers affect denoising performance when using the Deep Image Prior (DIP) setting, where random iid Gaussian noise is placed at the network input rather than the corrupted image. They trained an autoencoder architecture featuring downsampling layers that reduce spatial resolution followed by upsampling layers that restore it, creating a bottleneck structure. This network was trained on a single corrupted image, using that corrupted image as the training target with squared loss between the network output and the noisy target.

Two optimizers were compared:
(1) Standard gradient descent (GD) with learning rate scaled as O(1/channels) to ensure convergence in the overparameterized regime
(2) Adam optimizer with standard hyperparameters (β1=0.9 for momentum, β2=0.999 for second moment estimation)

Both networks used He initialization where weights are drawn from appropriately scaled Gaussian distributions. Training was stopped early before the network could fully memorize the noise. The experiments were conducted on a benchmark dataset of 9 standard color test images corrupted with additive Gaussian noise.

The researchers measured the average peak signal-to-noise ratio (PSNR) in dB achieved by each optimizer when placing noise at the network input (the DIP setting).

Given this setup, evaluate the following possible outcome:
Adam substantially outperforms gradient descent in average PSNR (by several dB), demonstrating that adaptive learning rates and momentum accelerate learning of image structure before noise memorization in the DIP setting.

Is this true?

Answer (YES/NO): YES